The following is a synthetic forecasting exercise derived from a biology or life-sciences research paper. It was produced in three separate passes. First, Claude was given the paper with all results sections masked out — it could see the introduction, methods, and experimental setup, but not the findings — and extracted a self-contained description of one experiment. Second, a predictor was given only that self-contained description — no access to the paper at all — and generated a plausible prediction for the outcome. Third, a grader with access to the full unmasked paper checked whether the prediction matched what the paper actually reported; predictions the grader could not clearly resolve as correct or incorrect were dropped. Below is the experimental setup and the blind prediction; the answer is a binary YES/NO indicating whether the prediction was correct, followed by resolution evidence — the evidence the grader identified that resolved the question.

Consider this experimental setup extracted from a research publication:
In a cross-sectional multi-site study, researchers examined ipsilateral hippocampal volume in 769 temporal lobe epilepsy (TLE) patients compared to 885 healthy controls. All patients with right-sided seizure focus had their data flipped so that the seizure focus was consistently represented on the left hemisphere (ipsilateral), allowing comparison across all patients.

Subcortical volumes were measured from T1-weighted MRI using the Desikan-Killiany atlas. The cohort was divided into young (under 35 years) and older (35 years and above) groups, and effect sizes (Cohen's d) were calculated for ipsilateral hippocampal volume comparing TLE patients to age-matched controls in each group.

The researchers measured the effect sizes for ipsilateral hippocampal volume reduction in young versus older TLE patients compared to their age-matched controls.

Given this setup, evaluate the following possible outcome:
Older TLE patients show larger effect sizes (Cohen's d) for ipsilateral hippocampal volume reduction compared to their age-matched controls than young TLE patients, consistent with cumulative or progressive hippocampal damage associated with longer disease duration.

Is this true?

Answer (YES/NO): YES